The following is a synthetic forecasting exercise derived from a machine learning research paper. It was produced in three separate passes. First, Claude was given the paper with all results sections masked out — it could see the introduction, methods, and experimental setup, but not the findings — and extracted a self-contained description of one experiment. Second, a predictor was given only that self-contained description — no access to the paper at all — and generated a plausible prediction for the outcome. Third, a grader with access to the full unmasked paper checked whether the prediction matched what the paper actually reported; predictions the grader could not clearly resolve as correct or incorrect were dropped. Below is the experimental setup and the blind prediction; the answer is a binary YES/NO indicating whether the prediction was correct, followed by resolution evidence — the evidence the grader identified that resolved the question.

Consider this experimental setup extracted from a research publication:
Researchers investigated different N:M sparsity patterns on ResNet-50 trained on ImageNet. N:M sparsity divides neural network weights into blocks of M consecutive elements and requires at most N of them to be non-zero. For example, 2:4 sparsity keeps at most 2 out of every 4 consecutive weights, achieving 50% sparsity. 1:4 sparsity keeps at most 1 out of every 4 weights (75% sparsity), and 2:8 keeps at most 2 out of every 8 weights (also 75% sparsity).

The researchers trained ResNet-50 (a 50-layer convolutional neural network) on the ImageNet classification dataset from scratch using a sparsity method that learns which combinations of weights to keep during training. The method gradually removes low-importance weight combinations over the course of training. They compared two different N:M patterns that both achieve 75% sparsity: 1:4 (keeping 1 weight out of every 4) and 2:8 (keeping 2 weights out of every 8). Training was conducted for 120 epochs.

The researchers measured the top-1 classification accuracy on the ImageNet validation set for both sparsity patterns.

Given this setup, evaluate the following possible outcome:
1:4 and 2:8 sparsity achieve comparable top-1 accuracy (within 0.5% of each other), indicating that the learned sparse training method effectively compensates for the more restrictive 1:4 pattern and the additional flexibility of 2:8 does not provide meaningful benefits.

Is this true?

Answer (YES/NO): NO